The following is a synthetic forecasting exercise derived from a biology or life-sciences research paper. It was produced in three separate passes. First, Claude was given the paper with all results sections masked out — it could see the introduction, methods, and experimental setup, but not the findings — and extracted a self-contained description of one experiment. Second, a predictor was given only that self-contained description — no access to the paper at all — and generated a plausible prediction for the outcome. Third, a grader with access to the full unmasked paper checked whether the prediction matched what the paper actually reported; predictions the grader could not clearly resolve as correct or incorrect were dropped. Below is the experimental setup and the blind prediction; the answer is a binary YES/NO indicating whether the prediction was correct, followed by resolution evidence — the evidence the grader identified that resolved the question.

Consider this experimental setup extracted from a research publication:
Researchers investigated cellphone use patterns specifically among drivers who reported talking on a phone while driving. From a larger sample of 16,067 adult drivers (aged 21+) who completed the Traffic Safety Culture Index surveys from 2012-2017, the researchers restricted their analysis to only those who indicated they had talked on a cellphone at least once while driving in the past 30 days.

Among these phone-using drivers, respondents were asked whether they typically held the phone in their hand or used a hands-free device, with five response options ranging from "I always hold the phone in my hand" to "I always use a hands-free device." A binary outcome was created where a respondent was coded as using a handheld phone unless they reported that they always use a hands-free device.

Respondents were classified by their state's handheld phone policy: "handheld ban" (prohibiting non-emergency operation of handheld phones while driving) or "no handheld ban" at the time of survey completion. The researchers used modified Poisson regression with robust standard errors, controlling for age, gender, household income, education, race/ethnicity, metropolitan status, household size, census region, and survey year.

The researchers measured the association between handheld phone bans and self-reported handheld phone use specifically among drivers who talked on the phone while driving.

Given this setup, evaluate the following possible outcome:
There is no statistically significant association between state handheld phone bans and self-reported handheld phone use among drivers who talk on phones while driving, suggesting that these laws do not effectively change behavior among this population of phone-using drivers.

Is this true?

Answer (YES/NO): NO